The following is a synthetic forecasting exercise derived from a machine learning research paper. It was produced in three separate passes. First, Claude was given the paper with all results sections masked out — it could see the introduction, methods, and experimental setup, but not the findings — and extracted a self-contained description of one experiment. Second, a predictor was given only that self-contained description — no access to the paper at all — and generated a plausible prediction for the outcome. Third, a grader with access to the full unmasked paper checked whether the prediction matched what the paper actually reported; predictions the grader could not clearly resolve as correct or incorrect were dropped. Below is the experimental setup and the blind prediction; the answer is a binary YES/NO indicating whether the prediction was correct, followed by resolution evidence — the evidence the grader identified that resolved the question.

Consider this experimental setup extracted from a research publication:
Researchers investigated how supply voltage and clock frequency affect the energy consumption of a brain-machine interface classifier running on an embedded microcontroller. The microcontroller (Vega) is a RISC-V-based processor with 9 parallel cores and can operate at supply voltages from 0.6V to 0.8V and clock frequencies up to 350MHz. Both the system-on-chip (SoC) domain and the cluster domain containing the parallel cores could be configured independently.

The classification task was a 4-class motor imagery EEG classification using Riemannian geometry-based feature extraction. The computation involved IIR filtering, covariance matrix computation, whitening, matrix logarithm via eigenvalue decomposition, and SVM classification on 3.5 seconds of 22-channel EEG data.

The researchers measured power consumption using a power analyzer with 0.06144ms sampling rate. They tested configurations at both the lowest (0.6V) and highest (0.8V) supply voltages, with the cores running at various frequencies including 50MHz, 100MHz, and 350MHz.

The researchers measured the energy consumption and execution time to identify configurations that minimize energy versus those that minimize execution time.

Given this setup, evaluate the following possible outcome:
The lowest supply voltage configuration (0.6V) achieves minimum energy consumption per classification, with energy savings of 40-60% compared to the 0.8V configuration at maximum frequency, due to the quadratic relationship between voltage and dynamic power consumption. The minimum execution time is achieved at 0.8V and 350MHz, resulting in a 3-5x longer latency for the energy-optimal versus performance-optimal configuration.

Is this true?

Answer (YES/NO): NO